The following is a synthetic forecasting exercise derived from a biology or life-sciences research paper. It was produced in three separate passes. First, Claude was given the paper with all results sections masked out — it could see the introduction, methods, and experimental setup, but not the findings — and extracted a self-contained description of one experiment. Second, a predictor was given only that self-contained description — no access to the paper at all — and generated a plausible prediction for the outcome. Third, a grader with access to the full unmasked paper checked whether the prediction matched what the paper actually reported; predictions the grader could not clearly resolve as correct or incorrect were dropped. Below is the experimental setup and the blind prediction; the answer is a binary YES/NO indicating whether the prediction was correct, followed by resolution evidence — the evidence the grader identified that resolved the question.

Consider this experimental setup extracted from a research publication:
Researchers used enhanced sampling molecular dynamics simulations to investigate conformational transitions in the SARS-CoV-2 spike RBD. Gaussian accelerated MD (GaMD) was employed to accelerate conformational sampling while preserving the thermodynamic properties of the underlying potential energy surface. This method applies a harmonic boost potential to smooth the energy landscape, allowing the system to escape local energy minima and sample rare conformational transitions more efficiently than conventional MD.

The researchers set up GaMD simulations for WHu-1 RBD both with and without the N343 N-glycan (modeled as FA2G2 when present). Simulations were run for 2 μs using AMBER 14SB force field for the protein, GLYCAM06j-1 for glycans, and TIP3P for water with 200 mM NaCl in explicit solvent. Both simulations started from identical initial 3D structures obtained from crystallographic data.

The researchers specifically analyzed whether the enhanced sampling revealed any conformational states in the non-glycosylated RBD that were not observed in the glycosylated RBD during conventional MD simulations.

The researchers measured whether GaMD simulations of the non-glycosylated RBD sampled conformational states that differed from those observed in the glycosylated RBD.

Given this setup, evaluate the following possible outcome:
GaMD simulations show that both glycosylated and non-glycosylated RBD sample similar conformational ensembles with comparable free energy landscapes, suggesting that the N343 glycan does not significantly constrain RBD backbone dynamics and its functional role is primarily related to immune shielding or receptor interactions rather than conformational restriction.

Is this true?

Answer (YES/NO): NO